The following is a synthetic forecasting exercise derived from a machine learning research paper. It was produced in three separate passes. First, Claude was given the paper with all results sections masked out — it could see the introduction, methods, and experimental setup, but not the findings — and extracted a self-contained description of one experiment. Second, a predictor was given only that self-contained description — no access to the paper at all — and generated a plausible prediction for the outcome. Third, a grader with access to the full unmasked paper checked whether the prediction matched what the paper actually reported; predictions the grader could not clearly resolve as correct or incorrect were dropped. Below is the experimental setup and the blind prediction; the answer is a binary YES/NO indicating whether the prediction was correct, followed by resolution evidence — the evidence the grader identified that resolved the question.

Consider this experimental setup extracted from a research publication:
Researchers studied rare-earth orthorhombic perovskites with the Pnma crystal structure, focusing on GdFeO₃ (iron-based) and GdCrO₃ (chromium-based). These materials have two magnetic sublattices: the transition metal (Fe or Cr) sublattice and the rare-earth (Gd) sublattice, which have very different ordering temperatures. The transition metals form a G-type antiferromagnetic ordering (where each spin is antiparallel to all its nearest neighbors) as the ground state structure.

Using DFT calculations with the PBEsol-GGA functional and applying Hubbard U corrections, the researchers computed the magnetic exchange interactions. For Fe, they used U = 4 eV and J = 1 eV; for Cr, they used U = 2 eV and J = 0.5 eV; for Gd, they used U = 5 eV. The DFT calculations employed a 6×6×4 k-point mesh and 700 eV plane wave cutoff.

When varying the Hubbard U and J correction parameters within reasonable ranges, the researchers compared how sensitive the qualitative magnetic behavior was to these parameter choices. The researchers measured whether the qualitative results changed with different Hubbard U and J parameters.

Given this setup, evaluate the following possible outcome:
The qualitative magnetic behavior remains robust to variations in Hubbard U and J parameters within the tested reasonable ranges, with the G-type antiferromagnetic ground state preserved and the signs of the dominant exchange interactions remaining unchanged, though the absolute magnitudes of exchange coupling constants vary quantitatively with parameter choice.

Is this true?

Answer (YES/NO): YES